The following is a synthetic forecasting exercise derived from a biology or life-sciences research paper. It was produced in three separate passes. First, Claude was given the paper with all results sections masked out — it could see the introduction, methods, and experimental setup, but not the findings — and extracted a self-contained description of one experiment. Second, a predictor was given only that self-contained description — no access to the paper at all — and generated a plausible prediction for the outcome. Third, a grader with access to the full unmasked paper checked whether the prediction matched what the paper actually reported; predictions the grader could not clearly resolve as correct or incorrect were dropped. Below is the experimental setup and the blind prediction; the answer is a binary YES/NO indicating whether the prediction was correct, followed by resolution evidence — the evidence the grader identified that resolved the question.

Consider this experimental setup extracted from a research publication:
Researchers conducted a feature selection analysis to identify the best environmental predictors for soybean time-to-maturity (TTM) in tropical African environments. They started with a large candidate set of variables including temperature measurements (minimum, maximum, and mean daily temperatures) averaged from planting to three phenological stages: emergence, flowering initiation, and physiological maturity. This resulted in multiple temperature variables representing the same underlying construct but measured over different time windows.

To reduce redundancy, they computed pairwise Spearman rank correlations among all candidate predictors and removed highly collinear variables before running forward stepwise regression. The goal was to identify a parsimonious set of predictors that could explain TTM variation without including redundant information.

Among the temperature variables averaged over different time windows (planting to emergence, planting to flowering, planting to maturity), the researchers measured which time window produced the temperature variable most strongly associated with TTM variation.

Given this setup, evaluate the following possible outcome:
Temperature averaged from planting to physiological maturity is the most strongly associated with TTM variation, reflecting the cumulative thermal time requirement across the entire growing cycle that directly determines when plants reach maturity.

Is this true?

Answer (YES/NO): YES